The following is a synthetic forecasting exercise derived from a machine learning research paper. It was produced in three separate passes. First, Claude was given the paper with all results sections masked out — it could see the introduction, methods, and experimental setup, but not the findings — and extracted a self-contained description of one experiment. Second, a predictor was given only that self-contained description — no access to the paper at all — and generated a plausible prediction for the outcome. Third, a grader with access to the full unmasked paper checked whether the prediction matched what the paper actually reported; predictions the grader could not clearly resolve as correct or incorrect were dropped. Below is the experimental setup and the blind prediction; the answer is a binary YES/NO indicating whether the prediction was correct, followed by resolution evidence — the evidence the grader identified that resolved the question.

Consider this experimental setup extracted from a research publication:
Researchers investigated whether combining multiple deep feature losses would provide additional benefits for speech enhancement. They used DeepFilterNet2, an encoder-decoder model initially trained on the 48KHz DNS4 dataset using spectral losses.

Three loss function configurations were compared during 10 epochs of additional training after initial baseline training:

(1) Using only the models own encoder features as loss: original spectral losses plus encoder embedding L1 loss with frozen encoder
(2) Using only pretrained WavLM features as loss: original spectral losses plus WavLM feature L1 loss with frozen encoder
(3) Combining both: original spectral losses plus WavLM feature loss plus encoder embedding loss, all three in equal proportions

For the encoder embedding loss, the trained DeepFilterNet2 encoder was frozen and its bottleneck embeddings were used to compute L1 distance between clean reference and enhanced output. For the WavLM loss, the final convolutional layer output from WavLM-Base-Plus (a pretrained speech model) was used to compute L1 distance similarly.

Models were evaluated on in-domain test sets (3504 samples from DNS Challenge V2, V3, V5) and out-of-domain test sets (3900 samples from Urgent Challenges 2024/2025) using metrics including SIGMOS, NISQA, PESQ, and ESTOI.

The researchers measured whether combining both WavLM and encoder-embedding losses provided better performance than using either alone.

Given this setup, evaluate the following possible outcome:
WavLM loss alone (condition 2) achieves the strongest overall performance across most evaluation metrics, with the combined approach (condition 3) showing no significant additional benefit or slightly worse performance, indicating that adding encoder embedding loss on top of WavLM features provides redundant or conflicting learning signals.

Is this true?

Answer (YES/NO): NO